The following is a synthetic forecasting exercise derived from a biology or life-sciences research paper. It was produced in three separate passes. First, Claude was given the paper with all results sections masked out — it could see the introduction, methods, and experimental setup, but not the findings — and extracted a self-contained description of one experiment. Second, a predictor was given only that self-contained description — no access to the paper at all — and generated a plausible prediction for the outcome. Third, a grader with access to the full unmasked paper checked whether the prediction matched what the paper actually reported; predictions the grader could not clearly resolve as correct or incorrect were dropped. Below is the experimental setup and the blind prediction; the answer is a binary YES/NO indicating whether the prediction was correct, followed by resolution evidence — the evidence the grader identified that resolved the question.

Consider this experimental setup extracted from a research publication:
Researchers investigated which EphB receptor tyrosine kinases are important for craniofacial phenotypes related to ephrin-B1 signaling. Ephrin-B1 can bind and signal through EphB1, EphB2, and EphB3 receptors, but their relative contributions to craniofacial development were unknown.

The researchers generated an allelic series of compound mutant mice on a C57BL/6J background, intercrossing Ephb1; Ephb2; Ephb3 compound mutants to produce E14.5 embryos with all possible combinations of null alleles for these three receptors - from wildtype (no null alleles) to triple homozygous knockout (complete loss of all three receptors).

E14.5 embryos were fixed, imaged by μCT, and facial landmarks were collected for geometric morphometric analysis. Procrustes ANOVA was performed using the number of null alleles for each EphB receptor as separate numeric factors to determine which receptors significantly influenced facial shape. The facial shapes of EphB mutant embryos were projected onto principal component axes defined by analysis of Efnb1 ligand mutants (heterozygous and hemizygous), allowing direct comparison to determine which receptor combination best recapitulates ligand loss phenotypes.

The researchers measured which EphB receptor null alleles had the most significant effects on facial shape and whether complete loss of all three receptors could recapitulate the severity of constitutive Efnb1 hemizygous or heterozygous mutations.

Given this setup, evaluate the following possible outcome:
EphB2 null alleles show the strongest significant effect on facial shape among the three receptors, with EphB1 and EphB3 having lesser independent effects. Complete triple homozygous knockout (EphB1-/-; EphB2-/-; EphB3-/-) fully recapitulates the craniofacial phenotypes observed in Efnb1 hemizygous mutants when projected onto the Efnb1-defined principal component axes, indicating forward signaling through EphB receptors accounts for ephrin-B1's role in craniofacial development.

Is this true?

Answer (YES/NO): NO